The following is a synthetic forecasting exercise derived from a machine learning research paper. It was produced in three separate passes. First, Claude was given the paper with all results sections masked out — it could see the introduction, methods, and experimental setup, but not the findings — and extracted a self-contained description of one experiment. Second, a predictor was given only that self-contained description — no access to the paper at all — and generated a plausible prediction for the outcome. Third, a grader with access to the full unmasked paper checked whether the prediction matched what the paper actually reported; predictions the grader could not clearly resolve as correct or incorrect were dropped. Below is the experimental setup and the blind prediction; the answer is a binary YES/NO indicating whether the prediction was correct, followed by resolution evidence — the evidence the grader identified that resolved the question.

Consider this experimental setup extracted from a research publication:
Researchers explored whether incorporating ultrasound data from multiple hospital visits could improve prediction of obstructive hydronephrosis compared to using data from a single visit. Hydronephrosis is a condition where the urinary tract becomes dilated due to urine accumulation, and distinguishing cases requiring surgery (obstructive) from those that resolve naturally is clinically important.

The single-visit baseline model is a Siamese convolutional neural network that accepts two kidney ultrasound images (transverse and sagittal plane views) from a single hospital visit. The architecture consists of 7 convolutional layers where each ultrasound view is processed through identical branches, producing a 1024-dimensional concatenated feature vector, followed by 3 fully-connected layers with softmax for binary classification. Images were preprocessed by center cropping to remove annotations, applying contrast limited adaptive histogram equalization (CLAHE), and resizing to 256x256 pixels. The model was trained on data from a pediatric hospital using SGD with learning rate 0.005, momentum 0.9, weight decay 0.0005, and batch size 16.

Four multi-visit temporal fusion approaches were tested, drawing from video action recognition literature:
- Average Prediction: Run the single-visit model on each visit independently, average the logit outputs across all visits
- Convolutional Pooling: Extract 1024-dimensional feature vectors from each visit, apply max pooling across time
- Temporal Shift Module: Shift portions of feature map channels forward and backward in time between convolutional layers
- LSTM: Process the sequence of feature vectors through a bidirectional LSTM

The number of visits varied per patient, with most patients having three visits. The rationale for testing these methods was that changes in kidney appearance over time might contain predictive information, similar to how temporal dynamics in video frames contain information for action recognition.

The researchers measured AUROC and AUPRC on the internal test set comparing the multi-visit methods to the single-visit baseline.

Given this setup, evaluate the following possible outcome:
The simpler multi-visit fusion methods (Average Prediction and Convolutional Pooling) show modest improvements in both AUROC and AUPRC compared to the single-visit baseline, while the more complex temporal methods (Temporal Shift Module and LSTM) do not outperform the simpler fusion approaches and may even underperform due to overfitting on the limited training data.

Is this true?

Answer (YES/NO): NO